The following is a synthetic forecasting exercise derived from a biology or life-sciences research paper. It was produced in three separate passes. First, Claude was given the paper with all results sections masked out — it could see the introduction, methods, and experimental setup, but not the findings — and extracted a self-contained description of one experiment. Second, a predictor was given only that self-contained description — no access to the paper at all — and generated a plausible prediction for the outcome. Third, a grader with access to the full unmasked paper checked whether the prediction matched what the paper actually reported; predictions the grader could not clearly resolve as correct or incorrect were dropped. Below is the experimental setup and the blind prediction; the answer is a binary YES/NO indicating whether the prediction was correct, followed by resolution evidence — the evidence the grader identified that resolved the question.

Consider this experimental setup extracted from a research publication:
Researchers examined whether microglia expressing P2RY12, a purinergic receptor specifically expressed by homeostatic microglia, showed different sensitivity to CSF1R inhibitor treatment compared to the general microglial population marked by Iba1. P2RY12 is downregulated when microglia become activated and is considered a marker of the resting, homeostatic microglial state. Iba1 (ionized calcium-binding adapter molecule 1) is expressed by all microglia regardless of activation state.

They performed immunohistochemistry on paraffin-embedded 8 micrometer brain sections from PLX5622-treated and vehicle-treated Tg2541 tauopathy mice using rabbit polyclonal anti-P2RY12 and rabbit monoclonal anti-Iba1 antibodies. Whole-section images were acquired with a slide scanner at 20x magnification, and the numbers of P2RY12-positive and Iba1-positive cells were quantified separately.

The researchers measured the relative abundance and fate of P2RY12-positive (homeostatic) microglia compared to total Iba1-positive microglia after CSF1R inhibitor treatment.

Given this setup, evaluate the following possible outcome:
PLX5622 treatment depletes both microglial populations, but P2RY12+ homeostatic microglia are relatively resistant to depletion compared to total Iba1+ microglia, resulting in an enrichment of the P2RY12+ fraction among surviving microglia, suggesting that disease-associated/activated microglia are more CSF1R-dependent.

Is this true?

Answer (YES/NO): NO